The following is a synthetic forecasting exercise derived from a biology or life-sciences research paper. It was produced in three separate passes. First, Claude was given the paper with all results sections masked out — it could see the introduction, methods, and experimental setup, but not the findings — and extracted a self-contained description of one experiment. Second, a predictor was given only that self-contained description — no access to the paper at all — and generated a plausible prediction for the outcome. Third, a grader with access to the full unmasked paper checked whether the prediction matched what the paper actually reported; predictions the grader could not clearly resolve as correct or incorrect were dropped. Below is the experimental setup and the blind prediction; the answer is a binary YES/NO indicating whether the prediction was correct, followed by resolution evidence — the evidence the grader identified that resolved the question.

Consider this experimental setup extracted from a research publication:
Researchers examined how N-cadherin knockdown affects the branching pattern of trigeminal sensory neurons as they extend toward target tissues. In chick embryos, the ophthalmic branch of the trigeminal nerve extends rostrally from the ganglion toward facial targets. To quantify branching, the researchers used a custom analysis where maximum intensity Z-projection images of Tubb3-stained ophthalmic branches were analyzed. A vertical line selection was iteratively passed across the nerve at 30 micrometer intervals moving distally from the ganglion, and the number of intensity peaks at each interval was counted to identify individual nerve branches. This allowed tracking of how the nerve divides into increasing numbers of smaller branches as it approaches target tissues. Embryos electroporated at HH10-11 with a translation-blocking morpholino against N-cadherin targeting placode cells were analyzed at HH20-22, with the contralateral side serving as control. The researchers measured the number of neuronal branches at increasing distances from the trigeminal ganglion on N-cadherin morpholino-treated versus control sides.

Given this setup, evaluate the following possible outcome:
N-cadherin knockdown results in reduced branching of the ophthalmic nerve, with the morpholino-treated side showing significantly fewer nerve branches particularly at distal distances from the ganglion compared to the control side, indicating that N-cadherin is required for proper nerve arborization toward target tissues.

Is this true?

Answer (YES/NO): YES